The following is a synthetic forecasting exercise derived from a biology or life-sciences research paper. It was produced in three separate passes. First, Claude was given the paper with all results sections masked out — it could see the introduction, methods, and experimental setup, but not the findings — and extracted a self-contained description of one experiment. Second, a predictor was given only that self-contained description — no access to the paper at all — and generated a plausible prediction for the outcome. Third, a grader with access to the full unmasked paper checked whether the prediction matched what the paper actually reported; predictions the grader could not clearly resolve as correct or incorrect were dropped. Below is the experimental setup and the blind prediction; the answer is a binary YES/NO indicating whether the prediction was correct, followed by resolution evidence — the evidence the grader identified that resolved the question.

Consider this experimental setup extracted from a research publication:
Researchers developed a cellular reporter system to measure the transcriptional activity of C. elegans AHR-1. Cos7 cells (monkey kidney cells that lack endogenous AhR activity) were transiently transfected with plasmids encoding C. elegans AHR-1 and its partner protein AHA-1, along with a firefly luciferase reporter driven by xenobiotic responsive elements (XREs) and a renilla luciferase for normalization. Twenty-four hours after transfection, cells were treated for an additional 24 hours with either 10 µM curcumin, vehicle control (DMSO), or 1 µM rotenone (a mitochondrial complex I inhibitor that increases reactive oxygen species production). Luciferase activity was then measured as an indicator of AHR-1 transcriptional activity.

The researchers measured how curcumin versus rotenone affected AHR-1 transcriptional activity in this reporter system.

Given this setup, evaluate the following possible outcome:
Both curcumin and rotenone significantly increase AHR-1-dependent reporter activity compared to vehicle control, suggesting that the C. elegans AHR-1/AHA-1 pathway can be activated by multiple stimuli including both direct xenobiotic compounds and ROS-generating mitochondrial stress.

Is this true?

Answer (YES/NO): NO